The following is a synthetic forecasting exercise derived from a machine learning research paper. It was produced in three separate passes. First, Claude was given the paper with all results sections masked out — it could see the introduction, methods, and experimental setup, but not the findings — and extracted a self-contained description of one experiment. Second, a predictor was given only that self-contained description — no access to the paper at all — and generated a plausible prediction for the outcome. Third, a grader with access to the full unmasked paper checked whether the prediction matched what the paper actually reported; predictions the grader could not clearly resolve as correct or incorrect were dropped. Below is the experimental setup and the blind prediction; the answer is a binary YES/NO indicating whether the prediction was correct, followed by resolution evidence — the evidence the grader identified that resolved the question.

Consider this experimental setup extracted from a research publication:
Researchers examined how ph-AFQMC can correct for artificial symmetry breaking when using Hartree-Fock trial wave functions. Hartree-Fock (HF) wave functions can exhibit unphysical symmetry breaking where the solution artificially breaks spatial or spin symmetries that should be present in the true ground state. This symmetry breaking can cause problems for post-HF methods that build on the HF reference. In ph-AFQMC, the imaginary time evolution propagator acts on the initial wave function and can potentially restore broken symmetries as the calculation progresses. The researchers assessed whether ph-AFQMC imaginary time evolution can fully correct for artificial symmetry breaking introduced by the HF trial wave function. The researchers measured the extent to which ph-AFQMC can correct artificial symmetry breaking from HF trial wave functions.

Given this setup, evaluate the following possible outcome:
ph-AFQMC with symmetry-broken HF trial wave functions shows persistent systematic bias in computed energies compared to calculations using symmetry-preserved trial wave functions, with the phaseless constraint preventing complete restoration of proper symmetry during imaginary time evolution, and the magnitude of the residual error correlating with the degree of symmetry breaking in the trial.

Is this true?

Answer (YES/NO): NO